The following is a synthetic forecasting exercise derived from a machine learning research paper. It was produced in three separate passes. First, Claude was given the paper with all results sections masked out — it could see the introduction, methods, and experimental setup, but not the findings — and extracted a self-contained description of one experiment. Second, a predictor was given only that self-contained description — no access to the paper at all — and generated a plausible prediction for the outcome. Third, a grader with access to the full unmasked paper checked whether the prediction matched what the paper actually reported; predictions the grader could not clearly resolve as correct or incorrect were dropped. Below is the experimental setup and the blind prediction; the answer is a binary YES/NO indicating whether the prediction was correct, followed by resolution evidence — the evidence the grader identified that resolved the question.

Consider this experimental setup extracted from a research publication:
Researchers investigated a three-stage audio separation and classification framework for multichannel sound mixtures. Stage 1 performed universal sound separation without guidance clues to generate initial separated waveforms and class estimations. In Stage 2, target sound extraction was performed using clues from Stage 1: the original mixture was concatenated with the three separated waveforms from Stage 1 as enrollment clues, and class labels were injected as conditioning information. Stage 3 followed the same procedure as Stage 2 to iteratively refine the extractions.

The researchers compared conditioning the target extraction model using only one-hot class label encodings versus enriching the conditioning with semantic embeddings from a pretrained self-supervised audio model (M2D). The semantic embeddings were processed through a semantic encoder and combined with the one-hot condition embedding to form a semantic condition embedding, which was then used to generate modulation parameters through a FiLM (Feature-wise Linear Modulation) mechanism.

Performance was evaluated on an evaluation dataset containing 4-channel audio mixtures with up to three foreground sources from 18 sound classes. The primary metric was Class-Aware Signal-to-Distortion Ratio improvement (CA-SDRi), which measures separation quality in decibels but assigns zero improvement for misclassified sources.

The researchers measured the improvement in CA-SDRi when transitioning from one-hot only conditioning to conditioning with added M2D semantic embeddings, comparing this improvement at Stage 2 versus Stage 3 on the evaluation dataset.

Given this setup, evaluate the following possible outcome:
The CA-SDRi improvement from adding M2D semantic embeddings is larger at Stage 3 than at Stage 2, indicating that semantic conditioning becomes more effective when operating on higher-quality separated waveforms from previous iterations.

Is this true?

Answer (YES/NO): YES